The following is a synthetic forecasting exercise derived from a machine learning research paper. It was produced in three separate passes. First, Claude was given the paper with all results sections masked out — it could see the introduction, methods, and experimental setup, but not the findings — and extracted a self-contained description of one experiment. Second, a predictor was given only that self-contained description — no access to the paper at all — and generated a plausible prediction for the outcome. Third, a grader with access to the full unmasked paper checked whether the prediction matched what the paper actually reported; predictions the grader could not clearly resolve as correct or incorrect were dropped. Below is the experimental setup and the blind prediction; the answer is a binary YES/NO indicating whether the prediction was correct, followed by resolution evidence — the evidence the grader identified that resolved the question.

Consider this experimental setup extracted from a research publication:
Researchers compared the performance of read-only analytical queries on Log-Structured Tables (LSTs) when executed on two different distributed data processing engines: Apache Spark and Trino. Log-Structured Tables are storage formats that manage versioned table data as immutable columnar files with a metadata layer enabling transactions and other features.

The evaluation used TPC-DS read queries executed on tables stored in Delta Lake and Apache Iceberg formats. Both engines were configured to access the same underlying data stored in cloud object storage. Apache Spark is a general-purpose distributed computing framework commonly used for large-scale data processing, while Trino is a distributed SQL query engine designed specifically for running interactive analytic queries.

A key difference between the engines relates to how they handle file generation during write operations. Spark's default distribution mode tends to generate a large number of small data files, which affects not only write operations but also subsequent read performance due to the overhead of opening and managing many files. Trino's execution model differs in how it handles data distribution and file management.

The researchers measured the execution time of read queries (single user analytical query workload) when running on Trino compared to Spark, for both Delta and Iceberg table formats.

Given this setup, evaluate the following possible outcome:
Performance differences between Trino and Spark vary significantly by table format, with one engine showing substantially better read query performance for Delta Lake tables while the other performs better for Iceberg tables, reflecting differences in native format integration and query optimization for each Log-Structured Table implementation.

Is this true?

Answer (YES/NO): NO